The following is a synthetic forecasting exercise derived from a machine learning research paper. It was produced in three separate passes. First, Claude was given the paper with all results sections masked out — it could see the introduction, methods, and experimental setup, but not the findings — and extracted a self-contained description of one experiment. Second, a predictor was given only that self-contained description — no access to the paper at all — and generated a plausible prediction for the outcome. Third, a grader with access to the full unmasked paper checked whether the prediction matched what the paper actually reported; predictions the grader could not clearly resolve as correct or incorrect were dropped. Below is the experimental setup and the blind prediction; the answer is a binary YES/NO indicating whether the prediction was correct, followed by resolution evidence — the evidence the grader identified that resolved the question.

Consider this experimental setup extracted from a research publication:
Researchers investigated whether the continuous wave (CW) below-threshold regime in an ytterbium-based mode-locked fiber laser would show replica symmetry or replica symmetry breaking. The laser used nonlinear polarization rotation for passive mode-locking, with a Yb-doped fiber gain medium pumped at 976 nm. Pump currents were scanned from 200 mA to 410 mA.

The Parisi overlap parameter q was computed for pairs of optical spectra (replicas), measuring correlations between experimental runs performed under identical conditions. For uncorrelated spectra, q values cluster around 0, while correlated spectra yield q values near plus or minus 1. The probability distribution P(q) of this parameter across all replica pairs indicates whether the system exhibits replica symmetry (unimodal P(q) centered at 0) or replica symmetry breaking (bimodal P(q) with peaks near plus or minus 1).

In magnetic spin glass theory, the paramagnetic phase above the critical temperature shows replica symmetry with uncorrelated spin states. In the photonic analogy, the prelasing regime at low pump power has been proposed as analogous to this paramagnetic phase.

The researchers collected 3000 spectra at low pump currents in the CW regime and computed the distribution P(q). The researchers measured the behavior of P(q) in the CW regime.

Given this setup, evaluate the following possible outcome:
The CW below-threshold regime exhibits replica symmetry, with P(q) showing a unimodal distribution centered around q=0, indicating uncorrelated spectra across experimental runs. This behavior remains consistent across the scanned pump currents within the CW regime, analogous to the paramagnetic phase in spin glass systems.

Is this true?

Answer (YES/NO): YES